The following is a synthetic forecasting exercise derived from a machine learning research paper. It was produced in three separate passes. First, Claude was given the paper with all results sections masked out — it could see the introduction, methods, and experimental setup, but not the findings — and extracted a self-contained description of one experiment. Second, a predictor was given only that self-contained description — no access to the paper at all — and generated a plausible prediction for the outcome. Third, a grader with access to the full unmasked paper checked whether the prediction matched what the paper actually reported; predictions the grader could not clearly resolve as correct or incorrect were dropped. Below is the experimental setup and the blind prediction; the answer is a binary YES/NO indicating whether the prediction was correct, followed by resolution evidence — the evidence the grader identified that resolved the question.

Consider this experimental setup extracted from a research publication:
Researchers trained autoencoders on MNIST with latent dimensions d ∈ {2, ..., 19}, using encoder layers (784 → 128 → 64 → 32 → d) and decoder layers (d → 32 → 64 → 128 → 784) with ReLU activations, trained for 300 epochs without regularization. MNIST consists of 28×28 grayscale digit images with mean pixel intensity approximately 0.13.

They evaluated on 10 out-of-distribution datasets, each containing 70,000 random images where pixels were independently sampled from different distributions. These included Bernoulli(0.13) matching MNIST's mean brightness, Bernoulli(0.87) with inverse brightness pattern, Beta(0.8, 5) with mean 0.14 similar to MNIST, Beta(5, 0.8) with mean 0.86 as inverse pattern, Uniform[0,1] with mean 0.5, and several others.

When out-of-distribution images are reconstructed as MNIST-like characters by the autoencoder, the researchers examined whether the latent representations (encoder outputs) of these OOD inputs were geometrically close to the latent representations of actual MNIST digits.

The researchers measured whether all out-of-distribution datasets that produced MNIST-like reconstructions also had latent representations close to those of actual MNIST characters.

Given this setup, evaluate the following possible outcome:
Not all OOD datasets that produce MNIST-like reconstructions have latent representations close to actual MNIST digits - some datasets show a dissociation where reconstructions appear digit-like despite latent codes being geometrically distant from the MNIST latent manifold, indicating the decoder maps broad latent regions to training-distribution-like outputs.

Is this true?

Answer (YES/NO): YES